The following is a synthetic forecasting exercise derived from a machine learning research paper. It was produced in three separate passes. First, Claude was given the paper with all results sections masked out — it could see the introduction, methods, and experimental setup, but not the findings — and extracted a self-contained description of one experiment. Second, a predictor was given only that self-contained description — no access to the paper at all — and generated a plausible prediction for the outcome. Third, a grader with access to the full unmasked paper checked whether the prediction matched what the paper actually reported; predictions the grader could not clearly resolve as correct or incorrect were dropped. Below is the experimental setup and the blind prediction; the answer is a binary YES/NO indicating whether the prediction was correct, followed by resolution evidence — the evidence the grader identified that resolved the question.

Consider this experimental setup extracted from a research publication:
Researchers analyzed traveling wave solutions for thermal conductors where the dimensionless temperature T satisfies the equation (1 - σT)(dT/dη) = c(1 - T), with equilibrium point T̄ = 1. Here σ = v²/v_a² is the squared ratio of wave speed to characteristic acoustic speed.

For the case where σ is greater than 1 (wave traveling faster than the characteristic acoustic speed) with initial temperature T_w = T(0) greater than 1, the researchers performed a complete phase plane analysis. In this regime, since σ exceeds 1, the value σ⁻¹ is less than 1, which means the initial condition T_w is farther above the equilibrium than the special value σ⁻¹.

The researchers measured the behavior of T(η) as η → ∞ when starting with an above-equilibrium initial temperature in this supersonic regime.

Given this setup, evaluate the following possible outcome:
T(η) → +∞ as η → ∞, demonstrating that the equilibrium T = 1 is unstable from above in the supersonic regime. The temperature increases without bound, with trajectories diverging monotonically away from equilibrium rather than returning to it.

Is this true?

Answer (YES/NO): YES